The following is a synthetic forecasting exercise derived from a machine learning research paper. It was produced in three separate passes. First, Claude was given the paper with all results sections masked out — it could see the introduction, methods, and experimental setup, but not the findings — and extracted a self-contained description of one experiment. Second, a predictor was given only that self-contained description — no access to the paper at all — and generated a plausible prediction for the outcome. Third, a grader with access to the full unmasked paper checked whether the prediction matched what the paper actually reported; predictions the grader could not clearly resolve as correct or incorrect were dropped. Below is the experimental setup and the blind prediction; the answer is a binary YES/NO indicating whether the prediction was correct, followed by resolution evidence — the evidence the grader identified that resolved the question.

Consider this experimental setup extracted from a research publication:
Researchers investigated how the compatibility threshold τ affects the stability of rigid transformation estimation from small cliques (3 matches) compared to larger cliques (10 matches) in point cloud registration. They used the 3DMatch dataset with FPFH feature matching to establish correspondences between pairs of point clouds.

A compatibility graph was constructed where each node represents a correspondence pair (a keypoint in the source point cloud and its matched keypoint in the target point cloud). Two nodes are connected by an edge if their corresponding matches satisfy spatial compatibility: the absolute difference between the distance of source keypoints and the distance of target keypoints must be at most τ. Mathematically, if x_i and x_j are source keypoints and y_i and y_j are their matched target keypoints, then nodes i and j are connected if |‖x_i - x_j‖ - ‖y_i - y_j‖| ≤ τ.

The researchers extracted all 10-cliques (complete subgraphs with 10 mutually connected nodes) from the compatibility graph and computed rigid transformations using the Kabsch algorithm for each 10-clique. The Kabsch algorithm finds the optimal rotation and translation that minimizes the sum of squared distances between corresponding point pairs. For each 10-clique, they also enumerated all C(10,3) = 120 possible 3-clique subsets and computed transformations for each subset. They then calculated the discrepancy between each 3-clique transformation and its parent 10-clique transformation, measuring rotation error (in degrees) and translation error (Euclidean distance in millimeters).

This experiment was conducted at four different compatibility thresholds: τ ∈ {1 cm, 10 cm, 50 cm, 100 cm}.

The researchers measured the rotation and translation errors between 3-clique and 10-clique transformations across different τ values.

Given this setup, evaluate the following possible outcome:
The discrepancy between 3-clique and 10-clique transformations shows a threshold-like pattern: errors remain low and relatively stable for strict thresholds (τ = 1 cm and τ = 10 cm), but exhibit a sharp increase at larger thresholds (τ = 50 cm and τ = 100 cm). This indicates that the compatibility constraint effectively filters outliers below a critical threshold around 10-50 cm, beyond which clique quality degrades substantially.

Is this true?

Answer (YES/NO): NO